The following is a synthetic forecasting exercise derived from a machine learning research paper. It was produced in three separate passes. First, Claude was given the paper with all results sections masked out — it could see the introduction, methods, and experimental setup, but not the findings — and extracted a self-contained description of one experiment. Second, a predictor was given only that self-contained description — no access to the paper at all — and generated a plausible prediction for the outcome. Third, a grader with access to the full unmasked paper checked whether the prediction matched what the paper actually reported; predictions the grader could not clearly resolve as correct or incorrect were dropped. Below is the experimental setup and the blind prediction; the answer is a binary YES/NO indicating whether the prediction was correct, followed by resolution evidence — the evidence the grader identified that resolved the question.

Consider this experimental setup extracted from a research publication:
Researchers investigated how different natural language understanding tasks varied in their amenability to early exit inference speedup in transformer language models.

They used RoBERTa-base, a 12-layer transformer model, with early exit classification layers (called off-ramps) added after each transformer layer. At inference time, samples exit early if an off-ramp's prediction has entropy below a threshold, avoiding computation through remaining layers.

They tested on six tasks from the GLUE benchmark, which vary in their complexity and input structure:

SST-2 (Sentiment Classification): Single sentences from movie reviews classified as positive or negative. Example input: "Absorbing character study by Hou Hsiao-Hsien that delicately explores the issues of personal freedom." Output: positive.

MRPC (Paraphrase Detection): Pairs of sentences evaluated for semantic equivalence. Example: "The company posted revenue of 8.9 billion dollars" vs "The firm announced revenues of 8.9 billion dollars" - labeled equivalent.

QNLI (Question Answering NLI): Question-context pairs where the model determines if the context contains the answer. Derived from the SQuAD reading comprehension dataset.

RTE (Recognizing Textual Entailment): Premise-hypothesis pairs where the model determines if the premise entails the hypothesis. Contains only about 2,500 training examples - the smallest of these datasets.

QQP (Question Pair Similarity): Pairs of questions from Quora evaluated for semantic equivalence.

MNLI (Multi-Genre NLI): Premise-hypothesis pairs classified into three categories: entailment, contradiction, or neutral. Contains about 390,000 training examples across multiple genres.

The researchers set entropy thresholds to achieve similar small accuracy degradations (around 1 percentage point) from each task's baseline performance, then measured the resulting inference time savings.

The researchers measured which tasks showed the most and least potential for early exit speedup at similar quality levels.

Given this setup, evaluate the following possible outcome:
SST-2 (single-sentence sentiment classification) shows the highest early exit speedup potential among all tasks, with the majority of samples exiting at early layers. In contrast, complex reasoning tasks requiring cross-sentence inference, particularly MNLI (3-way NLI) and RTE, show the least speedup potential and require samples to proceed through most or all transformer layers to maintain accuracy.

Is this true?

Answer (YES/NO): NO